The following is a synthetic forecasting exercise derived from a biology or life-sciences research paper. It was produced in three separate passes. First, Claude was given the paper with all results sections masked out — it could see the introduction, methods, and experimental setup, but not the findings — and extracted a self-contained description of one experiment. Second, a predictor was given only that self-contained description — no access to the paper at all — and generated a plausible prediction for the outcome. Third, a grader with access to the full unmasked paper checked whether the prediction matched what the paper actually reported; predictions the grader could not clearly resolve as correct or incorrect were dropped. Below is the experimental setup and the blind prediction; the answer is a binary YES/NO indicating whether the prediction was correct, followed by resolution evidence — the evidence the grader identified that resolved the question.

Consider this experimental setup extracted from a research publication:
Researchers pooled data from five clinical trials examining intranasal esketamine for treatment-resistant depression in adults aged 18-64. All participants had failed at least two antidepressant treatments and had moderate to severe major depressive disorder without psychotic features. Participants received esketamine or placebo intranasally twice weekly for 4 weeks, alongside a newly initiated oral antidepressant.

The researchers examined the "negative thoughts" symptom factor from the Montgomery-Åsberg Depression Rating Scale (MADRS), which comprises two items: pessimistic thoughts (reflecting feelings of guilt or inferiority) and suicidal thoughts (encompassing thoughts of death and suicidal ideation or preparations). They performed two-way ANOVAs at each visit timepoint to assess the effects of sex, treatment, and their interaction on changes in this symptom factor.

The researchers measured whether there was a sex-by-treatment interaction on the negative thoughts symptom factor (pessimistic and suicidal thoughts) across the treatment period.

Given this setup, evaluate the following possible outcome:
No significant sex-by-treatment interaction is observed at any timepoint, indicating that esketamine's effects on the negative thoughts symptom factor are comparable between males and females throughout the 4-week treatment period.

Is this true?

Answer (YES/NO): YES